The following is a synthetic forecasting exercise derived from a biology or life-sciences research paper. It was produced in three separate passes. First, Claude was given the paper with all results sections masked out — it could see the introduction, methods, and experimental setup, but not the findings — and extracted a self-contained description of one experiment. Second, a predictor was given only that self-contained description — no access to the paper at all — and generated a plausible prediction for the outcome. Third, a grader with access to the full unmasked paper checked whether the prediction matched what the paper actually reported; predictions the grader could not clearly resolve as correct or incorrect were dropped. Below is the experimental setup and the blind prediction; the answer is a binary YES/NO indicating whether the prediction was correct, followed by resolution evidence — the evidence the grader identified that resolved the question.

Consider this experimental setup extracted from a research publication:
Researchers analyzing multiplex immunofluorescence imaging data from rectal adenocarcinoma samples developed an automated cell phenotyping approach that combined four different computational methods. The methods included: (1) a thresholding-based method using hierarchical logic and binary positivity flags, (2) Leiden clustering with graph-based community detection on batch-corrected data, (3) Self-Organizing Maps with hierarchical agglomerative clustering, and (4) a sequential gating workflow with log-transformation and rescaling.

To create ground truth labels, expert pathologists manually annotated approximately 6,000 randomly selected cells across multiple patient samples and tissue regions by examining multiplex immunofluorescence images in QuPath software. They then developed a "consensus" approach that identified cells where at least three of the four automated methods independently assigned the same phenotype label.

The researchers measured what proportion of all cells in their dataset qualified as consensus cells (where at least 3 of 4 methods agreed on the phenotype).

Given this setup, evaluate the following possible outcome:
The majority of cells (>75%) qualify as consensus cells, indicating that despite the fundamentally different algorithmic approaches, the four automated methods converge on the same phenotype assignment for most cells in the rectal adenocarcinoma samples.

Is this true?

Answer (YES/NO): NO